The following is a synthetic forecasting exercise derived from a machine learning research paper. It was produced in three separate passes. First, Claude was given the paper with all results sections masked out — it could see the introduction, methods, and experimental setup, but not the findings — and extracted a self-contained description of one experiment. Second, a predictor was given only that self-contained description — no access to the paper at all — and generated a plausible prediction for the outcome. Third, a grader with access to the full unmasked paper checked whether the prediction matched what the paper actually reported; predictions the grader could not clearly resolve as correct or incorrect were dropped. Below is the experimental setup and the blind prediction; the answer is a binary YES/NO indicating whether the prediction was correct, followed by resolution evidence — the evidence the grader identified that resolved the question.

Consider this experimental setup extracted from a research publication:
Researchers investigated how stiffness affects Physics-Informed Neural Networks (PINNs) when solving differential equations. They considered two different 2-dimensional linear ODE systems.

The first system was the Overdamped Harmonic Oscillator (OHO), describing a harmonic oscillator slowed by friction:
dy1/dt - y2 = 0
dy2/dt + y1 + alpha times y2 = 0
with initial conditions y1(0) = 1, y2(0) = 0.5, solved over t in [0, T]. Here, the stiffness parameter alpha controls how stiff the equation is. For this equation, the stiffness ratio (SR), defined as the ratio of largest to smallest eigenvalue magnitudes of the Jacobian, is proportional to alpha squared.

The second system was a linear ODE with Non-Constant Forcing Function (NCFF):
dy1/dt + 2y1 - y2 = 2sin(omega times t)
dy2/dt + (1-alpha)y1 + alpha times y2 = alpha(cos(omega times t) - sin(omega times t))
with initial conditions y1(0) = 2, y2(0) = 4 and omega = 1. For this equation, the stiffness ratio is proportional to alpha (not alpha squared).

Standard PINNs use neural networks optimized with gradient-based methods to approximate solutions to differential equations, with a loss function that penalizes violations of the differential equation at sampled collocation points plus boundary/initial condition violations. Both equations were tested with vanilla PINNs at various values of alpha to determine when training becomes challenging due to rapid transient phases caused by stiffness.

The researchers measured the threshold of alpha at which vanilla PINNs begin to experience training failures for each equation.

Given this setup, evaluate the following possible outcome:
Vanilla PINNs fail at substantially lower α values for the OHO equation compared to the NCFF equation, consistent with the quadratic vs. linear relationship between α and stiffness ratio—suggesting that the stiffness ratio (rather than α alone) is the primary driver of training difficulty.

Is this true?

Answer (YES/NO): NO